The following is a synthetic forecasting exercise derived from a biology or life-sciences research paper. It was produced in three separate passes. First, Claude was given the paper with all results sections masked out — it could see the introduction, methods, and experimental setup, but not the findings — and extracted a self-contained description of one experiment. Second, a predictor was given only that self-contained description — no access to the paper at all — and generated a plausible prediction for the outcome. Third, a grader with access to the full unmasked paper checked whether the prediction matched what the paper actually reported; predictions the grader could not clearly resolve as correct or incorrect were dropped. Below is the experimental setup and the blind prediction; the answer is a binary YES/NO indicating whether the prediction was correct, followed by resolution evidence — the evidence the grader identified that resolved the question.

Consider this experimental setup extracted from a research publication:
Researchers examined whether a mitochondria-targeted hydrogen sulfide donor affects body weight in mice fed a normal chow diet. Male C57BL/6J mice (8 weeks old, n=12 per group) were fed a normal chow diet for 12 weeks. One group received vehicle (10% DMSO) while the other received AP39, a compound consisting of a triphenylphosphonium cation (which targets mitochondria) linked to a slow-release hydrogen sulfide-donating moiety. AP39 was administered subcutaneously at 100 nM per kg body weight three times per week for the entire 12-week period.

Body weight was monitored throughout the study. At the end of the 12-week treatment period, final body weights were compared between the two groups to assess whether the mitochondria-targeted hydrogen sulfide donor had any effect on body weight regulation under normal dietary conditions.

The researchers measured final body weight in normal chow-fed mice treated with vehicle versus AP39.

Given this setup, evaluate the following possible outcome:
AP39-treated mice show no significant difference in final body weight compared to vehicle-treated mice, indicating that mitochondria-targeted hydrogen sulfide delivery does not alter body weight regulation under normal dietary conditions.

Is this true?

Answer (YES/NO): YES